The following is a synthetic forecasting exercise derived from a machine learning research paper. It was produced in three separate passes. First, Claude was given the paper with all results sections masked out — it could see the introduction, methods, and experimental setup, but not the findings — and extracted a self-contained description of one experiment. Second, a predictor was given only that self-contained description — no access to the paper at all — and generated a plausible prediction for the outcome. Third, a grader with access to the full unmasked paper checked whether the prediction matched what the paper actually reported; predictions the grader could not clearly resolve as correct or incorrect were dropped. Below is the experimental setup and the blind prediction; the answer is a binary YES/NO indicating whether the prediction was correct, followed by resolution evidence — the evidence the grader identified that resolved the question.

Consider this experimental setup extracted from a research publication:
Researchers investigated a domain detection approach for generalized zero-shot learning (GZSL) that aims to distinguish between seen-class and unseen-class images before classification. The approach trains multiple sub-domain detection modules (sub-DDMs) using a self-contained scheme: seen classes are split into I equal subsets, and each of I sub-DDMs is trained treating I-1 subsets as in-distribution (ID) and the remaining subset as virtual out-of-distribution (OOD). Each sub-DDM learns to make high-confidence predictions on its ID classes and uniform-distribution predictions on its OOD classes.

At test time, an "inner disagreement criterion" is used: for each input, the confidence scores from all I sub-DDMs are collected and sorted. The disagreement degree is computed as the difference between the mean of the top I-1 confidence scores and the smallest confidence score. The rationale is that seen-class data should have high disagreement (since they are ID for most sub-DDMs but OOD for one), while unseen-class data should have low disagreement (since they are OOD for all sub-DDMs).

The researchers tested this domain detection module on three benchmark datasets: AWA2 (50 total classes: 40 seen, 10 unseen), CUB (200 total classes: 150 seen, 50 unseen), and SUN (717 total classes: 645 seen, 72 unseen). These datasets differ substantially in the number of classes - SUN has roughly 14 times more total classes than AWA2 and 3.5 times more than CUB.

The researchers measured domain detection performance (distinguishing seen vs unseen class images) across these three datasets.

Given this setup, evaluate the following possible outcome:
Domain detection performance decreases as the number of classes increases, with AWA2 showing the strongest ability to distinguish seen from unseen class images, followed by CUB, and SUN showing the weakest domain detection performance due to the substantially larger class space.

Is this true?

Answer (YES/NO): NO